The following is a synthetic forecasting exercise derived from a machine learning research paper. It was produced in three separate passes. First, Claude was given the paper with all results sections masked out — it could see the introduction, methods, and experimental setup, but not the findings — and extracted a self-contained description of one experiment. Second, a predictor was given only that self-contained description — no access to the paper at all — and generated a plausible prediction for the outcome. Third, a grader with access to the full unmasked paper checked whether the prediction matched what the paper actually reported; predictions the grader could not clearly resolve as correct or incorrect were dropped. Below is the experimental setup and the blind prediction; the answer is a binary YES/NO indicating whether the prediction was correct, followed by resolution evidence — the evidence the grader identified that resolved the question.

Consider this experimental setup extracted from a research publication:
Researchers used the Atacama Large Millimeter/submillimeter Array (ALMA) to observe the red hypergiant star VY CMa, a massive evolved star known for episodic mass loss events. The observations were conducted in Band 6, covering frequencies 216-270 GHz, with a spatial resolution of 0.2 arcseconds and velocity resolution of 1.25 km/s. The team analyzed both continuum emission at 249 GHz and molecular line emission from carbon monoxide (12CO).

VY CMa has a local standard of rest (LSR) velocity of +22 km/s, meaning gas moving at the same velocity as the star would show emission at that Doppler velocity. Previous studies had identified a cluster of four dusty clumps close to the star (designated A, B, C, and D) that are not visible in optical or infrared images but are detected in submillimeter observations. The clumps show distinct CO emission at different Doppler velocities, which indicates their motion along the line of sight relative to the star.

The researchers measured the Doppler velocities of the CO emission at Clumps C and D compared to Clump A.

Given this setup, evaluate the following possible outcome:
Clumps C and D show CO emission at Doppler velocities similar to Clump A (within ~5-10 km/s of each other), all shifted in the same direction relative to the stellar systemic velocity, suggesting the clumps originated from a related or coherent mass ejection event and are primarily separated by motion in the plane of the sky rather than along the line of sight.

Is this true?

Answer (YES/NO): NO